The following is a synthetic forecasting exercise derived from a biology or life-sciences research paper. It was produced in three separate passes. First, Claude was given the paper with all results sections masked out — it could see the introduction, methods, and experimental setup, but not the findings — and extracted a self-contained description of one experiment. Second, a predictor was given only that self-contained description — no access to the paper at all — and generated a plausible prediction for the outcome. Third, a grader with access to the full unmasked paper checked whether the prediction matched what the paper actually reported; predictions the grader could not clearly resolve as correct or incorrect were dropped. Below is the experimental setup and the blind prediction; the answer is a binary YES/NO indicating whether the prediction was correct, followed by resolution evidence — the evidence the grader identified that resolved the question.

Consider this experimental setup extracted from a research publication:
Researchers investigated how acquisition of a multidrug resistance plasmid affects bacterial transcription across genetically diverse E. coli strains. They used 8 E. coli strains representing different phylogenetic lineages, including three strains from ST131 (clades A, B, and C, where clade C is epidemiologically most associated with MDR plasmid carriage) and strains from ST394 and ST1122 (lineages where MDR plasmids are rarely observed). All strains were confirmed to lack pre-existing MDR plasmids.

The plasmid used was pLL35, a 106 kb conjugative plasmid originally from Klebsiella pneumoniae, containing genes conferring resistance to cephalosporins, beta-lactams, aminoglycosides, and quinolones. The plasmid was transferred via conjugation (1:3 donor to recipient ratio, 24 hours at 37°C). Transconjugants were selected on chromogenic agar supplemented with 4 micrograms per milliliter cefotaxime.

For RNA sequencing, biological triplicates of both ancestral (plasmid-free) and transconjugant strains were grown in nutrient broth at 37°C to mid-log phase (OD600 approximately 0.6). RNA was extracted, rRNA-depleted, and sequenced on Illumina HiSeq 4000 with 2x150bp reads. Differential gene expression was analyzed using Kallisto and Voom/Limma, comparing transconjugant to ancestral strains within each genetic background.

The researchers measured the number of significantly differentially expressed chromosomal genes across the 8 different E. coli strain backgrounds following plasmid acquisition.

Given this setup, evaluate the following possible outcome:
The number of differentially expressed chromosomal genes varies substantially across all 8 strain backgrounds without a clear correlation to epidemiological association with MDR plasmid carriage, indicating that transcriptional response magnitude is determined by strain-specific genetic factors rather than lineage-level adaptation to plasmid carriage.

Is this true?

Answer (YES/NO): YES